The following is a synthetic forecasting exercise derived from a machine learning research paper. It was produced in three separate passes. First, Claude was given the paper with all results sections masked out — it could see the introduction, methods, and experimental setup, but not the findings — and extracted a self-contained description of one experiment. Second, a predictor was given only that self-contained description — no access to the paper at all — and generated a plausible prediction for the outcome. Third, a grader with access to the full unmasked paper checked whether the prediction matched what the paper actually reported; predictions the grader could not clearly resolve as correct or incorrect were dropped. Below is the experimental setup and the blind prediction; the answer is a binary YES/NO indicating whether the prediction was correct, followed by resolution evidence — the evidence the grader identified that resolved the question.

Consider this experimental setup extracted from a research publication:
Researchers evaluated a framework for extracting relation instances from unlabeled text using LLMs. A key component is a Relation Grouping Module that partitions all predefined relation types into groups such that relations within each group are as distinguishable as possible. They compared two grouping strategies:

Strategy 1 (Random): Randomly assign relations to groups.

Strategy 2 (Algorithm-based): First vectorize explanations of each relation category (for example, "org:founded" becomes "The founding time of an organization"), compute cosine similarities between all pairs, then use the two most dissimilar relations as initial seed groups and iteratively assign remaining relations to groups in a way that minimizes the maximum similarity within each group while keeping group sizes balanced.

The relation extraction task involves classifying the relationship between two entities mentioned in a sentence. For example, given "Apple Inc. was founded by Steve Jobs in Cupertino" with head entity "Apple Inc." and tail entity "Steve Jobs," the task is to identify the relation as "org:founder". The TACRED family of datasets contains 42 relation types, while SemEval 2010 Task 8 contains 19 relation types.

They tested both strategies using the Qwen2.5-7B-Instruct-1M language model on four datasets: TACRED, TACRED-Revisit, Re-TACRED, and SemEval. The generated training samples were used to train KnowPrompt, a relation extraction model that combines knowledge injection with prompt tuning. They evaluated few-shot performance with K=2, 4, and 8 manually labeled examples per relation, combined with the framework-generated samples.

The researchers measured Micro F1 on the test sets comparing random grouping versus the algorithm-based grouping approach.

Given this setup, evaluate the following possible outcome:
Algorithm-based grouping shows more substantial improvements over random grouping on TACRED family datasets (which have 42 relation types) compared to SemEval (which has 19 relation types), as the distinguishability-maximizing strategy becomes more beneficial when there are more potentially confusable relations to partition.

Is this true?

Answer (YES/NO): NO